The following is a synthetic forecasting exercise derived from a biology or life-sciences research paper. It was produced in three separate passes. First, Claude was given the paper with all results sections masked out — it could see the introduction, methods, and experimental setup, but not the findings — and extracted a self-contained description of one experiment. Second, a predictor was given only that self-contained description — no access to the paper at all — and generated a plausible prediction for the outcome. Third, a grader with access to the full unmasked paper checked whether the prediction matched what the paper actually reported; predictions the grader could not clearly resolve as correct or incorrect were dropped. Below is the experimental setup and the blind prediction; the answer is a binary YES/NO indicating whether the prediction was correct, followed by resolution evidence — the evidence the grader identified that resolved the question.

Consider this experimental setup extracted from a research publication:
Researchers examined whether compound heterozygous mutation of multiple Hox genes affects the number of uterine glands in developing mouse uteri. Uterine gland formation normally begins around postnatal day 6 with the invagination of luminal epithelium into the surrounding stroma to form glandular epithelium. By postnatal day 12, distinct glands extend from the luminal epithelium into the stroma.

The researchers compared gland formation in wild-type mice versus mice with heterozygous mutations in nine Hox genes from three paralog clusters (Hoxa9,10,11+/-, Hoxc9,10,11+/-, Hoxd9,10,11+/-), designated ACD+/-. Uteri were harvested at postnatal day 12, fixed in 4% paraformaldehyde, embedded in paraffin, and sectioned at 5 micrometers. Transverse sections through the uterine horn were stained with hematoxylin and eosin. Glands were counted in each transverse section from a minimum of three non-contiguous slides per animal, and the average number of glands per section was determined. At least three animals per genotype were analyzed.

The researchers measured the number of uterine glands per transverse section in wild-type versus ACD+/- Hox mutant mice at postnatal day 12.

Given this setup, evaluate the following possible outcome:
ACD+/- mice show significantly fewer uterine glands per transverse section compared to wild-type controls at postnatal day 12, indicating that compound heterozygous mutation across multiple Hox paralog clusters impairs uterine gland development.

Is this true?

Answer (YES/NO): YES